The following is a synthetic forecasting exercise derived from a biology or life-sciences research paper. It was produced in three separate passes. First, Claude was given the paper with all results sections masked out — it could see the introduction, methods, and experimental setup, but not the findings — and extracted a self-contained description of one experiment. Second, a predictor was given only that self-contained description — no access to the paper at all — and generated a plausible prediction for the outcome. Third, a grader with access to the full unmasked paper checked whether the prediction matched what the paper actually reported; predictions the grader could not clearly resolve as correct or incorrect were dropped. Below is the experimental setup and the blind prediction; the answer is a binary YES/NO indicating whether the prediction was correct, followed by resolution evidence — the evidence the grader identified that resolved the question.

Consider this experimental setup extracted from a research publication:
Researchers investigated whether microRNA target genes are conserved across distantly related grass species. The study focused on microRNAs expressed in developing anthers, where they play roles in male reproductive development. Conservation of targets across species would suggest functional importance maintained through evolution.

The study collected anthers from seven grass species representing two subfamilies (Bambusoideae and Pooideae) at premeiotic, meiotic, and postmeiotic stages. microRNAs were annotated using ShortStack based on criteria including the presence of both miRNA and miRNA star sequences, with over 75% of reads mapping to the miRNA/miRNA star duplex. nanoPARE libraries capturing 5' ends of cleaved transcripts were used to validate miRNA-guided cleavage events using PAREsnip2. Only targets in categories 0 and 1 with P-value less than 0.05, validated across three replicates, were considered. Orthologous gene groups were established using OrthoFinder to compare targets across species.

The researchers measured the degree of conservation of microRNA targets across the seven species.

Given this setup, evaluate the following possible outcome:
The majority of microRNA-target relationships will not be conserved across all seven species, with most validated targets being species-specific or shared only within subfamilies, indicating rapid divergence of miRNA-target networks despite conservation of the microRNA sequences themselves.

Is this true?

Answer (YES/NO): YES